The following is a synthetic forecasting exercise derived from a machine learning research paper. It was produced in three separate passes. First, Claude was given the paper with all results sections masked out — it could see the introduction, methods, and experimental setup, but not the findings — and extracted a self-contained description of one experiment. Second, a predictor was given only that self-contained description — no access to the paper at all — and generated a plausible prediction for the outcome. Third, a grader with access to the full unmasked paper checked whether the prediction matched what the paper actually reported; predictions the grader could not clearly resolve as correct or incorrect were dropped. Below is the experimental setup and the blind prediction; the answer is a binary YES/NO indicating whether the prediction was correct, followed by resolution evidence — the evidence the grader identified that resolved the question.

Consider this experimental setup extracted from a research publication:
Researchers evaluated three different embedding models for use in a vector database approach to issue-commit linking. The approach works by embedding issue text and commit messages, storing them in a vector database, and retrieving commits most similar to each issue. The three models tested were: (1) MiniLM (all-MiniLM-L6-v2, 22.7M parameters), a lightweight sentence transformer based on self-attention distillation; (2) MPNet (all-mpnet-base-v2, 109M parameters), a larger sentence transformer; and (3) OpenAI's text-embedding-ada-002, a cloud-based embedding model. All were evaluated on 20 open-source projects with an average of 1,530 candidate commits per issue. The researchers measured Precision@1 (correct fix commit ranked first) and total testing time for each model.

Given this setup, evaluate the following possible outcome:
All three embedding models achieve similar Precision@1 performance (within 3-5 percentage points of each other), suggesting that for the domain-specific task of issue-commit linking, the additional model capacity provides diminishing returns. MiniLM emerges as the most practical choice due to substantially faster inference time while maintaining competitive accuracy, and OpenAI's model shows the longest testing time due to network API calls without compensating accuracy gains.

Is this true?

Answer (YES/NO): NO